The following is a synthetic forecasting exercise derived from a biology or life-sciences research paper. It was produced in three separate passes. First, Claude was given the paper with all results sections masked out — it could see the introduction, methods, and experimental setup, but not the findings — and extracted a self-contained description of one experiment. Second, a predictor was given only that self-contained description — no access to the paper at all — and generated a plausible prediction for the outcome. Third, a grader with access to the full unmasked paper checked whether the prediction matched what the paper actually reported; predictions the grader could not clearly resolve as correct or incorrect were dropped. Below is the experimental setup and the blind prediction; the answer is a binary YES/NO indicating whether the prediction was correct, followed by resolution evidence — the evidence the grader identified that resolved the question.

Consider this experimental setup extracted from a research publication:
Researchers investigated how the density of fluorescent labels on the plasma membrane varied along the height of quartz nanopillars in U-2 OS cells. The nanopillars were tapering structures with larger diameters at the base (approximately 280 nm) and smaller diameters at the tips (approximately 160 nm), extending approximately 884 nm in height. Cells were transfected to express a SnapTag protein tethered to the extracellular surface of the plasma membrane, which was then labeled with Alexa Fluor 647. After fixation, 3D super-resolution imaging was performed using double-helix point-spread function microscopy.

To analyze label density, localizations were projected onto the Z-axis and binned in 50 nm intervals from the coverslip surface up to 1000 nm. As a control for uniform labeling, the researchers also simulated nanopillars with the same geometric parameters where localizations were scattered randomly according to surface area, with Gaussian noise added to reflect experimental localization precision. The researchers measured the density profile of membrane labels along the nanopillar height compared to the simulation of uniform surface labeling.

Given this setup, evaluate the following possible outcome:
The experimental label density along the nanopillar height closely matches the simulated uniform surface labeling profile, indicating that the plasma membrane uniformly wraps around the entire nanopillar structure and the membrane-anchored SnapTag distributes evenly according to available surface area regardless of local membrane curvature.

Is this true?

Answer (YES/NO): NO